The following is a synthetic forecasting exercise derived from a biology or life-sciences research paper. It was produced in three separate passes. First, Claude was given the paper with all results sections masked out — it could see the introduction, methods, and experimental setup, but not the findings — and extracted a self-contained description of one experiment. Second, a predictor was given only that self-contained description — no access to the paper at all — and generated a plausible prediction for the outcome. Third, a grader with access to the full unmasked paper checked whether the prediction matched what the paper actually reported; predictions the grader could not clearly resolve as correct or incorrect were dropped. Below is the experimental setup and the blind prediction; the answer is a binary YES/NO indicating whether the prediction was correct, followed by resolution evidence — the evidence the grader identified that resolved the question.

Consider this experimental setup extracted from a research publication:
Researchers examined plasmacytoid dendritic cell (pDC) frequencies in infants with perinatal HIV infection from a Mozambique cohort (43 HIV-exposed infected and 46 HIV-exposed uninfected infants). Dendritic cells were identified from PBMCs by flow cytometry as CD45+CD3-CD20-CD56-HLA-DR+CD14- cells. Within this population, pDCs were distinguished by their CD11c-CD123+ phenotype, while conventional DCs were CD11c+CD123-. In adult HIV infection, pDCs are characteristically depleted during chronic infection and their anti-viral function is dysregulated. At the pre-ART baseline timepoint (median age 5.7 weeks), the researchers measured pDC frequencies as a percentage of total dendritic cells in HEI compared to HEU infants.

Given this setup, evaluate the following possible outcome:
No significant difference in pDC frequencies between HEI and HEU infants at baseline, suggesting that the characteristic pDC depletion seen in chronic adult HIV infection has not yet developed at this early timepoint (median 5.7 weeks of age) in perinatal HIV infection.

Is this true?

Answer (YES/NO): YES